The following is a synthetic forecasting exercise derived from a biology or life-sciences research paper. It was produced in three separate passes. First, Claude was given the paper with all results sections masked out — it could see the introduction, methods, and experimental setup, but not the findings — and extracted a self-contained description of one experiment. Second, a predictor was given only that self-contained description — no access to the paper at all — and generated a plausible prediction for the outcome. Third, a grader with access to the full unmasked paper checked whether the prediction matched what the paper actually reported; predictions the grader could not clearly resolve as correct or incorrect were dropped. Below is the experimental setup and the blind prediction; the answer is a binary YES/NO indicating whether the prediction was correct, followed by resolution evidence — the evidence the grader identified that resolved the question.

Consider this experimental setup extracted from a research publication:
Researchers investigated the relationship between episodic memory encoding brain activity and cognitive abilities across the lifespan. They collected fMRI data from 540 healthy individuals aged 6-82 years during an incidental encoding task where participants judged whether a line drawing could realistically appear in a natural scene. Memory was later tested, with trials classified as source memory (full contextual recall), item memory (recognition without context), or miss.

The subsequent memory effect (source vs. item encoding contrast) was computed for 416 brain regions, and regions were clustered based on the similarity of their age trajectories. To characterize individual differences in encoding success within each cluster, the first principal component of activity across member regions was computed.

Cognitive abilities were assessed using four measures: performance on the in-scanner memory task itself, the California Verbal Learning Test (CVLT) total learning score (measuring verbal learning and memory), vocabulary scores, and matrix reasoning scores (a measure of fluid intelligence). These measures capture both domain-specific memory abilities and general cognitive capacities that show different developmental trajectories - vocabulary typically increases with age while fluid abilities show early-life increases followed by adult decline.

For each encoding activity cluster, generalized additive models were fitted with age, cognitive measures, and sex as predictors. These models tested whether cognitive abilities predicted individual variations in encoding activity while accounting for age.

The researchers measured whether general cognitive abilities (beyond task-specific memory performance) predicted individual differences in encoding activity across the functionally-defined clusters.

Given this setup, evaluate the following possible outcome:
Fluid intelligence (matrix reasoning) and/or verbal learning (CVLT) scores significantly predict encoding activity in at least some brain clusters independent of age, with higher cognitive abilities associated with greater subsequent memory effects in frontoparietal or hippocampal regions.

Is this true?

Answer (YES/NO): YES